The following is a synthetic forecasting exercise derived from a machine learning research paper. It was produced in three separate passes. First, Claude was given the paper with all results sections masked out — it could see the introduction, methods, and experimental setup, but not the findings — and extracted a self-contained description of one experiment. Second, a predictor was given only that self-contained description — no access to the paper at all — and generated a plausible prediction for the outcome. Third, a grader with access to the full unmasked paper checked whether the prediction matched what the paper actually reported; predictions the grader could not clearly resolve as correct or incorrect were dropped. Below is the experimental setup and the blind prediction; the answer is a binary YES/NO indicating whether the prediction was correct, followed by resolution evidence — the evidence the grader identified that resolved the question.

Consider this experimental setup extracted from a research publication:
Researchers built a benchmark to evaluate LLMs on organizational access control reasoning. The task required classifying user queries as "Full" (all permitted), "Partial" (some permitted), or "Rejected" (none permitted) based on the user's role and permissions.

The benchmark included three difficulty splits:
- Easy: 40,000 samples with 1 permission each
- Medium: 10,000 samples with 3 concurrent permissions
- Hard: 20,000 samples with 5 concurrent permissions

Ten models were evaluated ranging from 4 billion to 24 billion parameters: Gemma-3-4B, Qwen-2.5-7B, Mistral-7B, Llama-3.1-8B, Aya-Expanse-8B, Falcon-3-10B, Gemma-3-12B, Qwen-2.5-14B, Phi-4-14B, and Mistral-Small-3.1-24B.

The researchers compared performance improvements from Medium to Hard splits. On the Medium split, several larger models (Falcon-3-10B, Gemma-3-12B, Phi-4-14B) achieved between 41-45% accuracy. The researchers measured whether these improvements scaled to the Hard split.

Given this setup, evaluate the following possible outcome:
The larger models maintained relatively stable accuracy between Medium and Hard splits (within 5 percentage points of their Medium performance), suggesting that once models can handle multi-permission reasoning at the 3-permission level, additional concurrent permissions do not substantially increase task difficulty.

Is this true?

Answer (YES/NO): NO